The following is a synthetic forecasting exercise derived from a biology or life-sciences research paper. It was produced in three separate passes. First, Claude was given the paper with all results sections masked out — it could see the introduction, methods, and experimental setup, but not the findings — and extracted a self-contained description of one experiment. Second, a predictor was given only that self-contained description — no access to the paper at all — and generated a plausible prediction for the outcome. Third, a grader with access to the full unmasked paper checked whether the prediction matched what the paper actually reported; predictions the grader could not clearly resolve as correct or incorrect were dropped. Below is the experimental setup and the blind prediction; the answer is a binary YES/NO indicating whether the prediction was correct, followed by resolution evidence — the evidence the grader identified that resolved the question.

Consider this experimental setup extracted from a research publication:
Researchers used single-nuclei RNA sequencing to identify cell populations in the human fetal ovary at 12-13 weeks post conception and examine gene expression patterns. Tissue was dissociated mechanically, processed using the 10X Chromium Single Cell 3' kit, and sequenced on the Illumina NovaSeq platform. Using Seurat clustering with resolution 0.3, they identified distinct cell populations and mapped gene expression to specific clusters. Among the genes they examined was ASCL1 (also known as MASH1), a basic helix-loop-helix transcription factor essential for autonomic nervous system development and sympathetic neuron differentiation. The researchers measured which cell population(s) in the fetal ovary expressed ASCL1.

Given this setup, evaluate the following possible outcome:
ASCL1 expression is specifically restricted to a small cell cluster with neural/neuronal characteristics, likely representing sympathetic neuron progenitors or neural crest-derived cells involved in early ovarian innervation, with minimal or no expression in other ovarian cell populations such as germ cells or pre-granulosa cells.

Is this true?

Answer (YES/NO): NO